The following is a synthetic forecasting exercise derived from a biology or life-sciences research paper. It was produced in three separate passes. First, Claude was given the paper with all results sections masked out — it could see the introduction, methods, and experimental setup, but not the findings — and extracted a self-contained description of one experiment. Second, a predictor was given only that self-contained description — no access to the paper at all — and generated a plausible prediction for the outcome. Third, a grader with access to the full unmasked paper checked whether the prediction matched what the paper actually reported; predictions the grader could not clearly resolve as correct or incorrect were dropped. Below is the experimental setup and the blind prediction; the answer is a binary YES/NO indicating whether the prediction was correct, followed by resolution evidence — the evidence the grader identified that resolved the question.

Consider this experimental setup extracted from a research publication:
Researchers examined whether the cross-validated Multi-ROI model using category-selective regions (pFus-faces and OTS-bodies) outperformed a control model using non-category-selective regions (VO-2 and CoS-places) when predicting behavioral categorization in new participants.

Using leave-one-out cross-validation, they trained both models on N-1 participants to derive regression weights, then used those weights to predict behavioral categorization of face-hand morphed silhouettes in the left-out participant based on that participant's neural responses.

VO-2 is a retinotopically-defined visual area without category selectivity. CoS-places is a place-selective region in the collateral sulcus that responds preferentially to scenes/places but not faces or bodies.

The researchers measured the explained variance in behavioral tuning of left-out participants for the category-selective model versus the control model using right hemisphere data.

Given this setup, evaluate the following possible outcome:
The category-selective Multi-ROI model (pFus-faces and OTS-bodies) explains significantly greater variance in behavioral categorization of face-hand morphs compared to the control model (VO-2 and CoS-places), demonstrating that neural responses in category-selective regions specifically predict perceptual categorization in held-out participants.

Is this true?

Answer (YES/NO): YES